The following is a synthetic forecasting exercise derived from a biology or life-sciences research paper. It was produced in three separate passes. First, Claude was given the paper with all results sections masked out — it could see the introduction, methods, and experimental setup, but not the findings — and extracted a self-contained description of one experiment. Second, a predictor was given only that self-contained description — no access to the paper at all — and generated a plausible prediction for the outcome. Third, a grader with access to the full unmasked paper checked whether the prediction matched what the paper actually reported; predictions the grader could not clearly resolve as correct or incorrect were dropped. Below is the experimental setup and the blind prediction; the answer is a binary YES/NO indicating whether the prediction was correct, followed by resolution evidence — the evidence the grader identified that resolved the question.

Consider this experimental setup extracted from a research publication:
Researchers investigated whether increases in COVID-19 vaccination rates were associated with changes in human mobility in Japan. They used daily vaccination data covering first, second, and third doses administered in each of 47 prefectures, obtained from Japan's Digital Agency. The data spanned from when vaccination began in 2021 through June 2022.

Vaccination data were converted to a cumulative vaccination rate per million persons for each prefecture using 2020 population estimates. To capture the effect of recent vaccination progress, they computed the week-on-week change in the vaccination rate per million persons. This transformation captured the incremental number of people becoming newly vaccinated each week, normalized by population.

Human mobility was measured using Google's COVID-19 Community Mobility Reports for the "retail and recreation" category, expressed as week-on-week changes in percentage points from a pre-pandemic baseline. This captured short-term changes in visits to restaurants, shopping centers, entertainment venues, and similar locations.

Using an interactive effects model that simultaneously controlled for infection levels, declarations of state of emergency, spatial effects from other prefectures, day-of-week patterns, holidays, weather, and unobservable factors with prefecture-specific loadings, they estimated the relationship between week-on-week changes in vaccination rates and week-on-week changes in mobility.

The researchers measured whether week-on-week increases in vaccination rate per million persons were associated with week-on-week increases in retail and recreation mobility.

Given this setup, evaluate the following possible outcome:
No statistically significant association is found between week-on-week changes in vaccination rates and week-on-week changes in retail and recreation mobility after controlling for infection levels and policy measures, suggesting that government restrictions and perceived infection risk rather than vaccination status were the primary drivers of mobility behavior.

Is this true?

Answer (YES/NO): NO